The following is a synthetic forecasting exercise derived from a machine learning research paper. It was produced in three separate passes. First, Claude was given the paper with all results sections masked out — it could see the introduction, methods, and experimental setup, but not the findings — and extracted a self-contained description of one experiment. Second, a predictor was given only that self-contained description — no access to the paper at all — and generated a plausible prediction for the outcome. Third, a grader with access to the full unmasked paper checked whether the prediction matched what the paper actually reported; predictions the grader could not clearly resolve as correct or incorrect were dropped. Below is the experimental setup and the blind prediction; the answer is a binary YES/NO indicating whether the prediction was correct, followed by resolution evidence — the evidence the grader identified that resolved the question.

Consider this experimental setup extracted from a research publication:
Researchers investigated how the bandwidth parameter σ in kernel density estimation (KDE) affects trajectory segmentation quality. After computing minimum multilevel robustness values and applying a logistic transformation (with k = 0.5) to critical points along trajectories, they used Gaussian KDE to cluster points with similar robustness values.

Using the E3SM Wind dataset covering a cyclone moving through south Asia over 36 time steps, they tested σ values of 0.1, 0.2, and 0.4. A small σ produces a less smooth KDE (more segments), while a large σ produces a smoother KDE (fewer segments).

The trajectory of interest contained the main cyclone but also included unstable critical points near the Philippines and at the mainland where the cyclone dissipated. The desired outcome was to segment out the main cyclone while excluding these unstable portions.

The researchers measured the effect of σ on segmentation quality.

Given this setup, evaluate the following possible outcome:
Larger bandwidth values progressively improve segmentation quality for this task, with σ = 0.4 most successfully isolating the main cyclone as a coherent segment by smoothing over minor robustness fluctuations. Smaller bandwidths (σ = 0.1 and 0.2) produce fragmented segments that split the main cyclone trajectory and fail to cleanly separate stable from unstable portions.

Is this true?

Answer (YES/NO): NO